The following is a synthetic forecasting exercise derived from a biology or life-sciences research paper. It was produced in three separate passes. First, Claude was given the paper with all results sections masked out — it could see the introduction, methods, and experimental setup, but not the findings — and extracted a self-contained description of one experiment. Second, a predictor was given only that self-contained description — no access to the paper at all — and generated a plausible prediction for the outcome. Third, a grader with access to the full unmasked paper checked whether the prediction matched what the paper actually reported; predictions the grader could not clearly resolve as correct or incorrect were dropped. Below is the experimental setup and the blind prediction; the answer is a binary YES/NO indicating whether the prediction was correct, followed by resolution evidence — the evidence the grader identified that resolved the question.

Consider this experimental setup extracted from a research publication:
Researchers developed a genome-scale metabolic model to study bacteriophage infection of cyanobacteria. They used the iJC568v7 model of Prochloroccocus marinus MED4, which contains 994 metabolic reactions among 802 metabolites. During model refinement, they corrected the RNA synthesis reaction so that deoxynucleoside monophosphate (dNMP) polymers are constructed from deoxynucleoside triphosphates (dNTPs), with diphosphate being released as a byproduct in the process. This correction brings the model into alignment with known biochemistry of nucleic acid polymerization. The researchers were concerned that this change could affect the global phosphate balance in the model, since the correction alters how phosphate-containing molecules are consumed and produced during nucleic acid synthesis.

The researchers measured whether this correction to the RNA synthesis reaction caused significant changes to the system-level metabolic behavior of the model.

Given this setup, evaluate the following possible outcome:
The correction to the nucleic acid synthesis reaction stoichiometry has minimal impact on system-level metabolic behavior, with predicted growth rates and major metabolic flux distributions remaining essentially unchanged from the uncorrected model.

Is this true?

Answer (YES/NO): YES